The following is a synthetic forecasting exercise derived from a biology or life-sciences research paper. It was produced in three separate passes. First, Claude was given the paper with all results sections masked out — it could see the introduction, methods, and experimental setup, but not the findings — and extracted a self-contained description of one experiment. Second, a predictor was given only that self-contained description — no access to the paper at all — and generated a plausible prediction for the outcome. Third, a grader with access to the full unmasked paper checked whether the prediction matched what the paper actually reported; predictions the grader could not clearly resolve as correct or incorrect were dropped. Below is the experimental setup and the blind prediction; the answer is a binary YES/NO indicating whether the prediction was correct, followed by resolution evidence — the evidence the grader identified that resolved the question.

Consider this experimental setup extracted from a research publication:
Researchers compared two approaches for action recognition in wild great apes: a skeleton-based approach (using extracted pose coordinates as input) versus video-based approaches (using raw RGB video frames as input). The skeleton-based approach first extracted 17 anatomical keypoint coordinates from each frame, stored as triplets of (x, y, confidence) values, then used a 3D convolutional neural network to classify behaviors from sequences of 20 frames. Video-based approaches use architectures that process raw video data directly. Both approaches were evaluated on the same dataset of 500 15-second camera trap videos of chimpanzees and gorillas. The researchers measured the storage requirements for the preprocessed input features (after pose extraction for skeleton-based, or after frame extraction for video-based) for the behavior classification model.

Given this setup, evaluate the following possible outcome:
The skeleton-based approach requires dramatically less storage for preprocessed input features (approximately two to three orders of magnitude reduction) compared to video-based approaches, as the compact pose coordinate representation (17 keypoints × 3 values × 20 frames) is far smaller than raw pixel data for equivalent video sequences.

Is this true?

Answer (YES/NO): NO